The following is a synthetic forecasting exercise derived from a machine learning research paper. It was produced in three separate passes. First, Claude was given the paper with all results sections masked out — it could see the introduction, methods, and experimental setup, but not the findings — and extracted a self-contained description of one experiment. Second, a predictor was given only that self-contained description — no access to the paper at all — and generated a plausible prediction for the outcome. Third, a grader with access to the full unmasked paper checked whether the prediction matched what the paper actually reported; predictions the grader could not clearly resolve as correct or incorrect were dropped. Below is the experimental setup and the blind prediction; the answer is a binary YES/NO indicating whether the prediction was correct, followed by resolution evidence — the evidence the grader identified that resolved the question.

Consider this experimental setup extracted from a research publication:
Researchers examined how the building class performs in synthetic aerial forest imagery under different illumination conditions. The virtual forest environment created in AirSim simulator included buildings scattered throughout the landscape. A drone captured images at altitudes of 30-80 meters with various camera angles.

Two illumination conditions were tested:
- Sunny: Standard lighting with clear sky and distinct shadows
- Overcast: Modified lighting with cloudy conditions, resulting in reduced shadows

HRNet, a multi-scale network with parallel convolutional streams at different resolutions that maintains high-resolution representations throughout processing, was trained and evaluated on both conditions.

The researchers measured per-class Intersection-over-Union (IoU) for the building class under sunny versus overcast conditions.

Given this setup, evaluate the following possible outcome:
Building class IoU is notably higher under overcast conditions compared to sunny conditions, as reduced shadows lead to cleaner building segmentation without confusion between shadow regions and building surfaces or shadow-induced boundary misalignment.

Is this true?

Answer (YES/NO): NO